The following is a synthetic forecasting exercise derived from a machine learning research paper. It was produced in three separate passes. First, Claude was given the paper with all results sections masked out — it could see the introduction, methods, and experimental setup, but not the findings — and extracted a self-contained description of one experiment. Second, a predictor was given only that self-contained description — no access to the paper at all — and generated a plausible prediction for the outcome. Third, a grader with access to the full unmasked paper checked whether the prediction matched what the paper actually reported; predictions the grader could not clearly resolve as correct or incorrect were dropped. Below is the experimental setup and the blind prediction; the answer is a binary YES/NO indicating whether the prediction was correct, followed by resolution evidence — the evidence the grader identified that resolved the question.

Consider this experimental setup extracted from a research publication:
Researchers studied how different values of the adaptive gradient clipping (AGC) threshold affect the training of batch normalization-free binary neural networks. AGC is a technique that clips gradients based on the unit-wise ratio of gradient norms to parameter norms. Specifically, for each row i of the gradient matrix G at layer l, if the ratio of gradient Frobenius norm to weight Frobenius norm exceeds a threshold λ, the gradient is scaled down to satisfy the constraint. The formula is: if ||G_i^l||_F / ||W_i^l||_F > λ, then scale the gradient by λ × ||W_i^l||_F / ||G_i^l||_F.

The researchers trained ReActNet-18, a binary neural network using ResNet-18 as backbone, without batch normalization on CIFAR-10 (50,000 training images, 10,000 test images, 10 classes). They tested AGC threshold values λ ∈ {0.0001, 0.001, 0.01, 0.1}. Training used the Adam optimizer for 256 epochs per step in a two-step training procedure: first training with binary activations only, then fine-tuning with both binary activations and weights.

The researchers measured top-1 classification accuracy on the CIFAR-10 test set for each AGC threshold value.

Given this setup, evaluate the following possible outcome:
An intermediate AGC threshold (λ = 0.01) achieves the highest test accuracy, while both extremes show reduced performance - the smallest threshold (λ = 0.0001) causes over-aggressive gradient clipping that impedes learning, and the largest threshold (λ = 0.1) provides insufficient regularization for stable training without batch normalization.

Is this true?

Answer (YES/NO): NO